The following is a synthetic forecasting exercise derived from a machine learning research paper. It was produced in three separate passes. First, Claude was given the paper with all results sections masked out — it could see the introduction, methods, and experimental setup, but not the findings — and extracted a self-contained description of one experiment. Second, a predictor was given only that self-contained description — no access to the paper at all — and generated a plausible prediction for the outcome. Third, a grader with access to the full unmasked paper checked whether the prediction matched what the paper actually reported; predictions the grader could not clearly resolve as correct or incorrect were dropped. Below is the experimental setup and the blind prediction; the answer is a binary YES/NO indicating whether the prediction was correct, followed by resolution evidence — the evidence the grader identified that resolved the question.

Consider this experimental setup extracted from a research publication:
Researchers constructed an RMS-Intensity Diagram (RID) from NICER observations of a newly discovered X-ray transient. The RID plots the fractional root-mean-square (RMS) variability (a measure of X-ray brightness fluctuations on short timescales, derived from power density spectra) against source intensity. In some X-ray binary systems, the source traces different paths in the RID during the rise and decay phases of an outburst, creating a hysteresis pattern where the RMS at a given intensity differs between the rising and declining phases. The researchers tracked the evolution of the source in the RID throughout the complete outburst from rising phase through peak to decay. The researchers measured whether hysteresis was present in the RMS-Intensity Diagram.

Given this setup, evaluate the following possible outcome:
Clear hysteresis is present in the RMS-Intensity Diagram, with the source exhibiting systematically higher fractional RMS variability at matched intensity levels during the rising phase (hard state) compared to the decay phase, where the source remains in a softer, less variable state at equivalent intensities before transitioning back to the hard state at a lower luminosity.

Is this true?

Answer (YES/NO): NO